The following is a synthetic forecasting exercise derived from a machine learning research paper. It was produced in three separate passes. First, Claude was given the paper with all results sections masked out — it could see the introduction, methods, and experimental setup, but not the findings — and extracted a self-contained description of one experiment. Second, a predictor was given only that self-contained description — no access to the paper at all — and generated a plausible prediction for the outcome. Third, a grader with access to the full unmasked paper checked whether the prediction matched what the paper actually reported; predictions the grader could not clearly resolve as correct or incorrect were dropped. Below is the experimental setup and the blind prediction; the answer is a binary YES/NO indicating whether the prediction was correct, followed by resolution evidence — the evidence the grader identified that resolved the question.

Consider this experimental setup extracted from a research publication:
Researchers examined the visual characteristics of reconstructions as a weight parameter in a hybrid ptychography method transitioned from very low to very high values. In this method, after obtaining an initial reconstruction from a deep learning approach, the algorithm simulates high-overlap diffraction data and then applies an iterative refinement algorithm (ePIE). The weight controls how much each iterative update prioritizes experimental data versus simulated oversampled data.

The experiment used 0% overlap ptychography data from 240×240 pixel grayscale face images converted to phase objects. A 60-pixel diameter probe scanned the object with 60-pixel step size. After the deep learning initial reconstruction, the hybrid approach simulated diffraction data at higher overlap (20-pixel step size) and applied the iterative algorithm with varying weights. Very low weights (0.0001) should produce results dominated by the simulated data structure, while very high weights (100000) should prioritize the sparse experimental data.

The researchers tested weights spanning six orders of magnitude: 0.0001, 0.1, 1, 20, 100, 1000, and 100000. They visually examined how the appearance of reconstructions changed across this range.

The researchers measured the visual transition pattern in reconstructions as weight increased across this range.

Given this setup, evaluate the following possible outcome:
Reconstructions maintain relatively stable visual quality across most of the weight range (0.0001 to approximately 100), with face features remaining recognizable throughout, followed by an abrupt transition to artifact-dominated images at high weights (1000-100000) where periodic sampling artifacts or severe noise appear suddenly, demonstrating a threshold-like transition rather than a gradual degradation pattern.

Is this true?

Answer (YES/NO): NO